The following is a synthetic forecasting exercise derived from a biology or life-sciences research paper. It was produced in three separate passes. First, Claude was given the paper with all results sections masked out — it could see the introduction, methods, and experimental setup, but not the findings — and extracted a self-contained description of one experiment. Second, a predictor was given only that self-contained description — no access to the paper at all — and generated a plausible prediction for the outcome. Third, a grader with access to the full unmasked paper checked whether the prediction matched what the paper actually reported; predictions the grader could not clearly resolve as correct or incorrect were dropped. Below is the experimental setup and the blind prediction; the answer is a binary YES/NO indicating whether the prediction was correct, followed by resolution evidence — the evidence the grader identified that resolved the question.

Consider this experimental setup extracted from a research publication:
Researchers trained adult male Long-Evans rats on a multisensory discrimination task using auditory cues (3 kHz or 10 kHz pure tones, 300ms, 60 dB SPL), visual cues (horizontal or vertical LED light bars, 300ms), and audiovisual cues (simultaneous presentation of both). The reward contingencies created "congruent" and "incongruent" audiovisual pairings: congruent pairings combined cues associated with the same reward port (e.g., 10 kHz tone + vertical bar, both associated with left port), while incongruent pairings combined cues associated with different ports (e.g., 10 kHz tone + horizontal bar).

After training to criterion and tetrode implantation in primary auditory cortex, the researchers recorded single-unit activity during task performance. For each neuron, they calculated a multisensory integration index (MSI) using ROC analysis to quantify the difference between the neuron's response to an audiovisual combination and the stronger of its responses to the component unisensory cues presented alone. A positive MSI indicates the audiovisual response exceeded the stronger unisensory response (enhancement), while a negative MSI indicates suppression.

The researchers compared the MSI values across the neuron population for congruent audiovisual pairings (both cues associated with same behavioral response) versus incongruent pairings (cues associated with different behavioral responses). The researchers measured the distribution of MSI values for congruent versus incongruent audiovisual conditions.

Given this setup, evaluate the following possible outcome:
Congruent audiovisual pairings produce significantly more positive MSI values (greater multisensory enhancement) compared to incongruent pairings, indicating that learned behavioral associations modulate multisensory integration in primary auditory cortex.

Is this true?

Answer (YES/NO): YES